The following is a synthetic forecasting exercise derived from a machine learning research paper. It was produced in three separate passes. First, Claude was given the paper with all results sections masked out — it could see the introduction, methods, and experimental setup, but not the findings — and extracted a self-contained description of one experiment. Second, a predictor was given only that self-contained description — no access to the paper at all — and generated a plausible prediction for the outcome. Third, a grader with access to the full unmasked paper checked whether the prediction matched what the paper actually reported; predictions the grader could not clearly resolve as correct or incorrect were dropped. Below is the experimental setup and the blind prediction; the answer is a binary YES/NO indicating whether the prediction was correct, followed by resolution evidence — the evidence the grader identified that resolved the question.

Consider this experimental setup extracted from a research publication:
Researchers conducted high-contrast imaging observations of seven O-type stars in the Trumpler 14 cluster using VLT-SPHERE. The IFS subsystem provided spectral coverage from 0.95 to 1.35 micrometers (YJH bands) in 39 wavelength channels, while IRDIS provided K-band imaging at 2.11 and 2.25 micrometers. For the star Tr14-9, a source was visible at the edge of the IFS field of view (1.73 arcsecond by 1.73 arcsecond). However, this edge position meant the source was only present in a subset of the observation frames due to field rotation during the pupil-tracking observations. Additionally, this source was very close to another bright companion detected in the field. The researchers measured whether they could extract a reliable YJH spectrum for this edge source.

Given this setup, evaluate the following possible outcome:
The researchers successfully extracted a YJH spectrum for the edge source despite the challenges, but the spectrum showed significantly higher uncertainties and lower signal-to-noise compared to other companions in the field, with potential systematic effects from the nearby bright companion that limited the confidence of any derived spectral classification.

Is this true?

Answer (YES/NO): NO